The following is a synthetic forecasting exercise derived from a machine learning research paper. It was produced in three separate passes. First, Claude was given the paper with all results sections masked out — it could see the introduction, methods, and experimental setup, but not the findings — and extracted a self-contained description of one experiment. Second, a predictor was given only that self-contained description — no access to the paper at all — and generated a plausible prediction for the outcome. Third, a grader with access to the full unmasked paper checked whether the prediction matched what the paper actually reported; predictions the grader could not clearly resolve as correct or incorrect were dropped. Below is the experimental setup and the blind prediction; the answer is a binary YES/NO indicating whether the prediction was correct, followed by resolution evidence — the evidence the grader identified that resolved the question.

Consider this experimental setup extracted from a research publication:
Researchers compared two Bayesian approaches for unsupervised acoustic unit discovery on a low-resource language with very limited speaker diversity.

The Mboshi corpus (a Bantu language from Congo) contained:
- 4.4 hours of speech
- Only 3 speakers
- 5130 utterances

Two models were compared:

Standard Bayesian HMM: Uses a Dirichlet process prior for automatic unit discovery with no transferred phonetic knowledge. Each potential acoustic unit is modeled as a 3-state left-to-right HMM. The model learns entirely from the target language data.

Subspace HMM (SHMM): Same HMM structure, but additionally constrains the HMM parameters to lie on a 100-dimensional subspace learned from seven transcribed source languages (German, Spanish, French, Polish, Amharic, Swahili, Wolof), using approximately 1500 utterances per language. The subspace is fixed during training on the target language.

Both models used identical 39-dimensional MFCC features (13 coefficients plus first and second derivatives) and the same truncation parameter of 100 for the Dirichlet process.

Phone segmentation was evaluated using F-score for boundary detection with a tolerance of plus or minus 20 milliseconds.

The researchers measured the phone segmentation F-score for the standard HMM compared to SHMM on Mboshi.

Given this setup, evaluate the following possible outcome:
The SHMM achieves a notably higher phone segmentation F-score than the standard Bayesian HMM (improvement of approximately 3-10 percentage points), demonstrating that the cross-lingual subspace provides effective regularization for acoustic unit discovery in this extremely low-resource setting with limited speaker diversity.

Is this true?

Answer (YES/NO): NO